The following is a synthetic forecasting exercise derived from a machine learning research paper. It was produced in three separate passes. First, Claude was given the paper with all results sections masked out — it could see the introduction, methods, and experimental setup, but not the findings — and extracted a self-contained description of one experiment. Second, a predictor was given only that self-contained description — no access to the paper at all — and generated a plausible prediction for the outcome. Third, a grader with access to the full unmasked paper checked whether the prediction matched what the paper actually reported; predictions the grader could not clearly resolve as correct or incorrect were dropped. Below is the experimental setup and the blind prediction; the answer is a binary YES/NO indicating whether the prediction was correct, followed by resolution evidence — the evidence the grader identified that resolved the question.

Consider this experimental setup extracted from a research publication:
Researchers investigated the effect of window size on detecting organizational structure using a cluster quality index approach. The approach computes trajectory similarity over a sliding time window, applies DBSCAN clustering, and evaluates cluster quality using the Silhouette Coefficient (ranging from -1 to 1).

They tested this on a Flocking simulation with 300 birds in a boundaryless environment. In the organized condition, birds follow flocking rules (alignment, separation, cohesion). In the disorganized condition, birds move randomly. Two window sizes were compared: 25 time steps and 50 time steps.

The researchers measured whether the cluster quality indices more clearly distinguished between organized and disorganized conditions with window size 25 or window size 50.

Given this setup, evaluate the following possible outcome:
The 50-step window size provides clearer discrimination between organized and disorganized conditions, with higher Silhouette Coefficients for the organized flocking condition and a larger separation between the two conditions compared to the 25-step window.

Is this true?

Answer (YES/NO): YES